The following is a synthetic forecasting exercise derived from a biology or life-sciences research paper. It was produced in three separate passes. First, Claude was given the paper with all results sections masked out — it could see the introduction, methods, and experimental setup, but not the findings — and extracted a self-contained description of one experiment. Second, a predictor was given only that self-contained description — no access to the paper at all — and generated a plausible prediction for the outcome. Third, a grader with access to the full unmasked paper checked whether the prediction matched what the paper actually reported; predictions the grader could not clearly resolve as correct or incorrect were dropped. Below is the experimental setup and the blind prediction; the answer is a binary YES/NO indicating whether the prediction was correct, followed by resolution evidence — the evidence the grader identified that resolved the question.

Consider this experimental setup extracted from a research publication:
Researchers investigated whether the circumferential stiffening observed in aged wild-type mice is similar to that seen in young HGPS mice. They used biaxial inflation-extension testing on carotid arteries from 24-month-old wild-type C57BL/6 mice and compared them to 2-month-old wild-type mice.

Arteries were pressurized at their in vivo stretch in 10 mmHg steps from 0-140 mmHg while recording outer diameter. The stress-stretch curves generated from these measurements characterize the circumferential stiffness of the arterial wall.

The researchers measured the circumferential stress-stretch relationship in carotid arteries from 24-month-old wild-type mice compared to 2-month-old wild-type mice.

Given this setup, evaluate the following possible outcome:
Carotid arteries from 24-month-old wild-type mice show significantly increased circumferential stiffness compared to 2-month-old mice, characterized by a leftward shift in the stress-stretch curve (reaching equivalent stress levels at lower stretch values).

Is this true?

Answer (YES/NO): YES